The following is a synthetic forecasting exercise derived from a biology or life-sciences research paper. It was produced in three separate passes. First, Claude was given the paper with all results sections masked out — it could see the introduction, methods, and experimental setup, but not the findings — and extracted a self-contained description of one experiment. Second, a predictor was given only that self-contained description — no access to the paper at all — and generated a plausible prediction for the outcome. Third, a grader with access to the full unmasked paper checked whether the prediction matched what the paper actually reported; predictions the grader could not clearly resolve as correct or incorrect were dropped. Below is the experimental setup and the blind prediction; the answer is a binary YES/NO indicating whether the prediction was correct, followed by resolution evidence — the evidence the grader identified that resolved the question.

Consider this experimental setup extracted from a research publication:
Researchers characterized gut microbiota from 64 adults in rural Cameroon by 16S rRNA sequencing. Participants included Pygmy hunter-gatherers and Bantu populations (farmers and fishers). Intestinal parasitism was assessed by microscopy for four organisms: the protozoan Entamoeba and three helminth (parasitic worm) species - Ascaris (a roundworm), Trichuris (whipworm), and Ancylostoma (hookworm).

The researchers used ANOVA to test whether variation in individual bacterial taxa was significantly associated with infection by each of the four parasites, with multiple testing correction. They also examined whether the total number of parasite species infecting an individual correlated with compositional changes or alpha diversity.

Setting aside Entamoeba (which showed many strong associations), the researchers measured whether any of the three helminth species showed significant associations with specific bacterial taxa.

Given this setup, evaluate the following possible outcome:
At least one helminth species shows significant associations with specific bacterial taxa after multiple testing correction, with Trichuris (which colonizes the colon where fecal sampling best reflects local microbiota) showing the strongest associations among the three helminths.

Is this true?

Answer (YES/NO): NO